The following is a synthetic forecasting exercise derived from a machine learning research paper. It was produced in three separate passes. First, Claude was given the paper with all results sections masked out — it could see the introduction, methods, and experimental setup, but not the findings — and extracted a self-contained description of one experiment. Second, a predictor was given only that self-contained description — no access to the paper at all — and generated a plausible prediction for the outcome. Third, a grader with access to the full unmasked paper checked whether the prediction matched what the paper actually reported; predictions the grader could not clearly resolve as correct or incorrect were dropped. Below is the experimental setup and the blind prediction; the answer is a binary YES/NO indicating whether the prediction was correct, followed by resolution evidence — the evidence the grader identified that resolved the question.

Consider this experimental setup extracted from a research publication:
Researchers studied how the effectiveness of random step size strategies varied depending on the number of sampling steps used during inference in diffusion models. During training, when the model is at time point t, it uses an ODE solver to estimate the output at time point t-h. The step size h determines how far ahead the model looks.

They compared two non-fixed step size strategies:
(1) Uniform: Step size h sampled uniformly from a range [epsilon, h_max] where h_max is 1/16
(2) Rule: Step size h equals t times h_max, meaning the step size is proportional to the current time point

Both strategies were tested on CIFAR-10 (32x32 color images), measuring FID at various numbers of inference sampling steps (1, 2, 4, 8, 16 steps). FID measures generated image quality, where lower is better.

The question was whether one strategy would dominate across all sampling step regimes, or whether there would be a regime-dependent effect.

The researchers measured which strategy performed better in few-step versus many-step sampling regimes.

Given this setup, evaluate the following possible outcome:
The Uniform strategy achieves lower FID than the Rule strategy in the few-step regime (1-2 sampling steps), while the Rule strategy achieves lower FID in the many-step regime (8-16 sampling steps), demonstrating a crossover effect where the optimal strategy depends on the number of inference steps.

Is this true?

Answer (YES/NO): NO